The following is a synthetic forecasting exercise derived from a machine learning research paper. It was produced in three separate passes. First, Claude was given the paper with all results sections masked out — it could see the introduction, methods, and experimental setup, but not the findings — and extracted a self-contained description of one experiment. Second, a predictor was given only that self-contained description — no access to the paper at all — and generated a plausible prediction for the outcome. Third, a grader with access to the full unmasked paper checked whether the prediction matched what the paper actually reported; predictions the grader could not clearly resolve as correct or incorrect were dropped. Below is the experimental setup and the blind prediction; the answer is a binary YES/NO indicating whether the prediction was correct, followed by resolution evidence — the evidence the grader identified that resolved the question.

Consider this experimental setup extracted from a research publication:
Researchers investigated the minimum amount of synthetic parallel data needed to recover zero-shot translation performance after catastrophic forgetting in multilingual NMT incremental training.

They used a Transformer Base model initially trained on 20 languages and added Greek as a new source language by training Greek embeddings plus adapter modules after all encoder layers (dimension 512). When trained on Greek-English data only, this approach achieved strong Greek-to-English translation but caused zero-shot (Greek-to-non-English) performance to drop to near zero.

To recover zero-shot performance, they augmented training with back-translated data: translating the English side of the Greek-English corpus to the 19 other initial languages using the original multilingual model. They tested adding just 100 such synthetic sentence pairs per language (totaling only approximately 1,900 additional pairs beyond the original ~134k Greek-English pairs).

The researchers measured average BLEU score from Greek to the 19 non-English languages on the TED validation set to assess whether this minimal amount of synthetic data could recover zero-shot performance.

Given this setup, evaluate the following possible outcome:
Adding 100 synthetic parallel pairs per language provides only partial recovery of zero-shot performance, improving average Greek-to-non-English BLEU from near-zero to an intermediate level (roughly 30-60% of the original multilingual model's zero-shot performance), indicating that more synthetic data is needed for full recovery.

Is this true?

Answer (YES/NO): NO